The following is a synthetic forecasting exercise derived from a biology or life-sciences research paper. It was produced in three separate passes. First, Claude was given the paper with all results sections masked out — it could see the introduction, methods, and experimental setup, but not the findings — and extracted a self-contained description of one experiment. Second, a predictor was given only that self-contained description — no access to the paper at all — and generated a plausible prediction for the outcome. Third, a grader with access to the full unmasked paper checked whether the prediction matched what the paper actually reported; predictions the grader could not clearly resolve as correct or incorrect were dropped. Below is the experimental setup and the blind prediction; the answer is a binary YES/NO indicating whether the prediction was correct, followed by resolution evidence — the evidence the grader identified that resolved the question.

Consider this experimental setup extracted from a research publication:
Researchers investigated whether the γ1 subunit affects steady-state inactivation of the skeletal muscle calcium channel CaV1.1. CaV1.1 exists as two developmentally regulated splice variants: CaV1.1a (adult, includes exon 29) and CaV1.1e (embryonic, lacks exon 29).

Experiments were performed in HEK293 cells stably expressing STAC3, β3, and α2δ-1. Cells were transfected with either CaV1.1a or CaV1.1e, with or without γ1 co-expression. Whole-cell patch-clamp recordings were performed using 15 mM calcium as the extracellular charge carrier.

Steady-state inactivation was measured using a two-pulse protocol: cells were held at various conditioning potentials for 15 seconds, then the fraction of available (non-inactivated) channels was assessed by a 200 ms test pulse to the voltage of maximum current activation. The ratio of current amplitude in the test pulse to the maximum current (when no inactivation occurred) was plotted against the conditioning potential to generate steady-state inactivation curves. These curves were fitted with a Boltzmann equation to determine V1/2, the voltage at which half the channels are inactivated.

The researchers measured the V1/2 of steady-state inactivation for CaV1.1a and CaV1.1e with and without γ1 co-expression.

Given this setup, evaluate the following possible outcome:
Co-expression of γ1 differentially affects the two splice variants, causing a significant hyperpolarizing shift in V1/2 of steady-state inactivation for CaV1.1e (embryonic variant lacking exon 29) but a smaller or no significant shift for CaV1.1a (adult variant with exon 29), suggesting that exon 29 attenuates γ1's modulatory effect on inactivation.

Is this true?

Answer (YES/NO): NO